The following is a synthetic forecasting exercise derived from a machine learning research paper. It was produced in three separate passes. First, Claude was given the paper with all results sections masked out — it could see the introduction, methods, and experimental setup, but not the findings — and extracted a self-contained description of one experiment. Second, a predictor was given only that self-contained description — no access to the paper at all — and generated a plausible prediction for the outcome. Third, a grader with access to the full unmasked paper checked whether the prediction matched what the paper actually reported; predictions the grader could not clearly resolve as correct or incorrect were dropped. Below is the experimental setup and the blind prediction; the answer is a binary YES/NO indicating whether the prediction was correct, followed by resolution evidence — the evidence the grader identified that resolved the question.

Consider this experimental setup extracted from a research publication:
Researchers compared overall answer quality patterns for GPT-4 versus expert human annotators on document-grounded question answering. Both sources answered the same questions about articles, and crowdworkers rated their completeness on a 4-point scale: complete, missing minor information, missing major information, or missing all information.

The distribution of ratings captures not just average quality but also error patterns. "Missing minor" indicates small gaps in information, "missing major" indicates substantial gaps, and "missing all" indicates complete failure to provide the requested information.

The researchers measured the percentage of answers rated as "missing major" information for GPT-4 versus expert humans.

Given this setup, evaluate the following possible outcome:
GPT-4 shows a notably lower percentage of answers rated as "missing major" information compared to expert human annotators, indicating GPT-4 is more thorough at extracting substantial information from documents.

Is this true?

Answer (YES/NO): YES